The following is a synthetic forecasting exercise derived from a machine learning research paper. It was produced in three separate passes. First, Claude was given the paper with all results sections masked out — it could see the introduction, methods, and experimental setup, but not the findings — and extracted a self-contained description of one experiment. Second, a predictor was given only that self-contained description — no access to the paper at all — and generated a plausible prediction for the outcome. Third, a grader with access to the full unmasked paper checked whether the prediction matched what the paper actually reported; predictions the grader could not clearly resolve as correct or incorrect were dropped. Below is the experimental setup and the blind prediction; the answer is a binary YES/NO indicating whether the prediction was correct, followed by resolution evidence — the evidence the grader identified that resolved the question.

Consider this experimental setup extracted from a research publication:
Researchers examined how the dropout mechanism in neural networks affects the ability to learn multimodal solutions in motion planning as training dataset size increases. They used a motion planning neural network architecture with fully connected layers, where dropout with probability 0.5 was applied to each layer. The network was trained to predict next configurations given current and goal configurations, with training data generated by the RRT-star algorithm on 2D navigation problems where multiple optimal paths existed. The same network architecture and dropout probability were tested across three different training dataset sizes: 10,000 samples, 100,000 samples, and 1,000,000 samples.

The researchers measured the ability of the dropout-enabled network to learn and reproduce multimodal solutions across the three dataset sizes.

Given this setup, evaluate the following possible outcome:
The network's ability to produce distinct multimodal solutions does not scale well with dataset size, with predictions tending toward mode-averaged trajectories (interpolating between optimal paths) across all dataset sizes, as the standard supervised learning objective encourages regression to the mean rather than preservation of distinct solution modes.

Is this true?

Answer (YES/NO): NO